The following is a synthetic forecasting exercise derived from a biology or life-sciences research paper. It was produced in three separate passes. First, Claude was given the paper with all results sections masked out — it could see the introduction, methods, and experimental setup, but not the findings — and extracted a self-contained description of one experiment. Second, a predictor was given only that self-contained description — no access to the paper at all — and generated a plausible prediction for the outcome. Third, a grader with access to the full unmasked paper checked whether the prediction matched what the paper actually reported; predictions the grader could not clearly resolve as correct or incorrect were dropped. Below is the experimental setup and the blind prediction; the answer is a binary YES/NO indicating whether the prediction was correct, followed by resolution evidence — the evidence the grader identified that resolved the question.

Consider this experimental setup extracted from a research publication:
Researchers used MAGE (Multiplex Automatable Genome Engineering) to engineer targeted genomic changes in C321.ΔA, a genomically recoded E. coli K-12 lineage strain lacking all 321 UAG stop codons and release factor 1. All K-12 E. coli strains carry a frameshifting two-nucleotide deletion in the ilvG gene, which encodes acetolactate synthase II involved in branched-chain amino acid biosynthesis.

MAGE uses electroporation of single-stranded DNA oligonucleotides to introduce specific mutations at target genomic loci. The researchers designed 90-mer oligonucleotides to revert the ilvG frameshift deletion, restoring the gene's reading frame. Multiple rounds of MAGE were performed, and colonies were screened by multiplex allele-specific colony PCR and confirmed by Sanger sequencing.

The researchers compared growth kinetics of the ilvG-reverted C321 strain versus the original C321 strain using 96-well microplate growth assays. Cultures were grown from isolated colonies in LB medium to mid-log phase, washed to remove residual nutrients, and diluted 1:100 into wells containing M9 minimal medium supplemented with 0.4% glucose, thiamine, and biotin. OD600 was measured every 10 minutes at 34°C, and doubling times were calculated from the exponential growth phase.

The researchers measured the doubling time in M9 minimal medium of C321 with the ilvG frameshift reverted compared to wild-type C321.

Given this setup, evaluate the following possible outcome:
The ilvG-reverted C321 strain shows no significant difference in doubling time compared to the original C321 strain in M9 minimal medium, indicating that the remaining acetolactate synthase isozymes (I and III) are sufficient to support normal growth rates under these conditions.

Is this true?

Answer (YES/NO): NO